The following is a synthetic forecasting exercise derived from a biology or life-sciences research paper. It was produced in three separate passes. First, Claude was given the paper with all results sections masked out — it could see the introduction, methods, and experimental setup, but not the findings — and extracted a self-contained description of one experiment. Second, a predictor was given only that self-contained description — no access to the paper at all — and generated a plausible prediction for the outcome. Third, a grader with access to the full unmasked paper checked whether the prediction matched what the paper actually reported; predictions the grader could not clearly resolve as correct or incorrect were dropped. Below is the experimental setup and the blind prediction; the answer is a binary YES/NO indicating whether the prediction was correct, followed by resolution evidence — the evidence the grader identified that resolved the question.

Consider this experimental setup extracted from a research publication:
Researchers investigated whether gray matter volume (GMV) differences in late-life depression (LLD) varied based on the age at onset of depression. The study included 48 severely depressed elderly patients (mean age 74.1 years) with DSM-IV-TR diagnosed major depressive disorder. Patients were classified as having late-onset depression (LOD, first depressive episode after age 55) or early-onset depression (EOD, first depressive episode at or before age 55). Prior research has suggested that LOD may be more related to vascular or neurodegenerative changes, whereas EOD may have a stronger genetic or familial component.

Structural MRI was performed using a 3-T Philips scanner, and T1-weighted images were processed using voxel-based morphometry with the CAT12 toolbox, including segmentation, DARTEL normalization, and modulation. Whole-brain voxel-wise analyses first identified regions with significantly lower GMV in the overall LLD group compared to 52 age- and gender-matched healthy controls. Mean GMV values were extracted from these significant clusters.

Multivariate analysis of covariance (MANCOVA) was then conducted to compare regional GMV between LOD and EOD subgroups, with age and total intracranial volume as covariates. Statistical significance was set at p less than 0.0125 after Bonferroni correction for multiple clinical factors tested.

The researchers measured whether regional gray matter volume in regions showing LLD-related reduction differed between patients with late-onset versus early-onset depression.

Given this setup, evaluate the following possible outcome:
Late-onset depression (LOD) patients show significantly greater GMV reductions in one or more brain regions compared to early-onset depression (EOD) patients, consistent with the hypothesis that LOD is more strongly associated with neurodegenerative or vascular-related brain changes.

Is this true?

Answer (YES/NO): NO